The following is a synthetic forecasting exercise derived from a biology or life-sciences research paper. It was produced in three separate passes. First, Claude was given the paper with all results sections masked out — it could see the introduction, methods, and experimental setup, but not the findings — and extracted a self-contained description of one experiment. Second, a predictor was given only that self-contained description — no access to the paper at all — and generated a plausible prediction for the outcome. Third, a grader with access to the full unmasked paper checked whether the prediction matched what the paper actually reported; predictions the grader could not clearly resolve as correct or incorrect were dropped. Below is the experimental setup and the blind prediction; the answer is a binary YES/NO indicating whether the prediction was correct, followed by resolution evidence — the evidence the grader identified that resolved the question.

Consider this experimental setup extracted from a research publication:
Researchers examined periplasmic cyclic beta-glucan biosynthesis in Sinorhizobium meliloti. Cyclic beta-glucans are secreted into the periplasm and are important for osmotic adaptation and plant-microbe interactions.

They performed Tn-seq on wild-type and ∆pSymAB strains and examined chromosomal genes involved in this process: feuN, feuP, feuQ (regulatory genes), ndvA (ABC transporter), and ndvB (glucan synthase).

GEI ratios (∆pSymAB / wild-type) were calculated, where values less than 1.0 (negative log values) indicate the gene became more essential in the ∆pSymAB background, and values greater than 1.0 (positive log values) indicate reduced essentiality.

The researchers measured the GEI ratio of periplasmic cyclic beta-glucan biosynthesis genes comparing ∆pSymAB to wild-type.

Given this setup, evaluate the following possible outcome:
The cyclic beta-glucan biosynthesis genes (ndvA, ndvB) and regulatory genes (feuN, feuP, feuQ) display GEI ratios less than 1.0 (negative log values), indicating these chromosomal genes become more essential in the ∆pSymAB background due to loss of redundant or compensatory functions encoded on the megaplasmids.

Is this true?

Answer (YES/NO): YES